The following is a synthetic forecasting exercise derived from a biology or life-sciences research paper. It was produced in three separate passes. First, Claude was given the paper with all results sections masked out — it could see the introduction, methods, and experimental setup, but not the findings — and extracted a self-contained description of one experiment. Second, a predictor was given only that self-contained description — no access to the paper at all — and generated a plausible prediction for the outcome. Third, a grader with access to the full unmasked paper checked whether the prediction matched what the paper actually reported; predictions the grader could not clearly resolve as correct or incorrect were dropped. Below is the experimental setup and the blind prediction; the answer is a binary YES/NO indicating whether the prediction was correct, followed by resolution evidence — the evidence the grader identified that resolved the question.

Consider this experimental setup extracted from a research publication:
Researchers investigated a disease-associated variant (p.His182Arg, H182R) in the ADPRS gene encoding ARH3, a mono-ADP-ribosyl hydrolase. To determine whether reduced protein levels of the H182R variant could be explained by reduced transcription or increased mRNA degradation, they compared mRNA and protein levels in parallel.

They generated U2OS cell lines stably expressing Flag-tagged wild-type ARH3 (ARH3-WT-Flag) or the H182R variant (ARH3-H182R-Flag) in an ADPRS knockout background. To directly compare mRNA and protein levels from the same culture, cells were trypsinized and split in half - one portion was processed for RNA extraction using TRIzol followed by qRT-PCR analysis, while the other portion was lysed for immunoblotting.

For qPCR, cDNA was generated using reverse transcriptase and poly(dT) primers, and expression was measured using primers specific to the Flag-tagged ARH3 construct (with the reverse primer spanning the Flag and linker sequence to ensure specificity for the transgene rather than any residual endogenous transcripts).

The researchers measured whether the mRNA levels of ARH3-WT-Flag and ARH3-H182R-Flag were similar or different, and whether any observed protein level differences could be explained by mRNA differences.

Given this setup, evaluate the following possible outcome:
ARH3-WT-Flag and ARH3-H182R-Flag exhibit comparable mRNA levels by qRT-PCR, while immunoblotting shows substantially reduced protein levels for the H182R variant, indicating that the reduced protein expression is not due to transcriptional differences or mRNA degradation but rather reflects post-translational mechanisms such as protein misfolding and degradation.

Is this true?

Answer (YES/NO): YES